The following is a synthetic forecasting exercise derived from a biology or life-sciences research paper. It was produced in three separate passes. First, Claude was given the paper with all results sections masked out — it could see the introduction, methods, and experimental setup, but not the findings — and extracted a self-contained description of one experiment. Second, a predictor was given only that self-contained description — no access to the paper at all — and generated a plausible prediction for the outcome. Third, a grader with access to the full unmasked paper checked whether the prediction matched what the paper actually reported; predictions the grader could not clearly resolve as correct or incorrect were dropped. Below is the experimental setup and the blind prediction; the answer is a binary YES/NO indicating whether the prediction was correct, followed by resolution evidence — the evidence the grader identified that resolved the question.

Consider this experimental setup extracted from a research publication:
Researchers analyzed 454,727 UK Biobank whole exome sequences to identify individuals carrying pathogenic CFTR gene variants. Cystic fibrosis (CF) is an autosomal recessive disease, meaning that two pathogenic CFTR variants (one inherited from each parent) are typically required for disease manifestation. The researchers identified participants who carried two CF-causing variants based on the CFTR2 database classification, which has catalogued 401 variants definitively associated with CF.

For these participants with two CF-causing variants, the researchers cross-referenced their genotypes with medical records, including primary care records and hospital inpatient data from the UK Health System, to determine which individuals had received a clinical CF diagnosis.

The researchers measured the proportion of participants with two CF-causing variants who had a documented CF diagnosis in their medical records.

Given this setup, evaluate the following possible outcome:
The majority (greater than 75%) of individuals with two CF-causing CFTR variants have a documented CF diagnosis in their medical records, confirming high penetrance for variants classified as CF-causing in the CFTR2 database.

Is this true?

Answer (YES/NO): NO